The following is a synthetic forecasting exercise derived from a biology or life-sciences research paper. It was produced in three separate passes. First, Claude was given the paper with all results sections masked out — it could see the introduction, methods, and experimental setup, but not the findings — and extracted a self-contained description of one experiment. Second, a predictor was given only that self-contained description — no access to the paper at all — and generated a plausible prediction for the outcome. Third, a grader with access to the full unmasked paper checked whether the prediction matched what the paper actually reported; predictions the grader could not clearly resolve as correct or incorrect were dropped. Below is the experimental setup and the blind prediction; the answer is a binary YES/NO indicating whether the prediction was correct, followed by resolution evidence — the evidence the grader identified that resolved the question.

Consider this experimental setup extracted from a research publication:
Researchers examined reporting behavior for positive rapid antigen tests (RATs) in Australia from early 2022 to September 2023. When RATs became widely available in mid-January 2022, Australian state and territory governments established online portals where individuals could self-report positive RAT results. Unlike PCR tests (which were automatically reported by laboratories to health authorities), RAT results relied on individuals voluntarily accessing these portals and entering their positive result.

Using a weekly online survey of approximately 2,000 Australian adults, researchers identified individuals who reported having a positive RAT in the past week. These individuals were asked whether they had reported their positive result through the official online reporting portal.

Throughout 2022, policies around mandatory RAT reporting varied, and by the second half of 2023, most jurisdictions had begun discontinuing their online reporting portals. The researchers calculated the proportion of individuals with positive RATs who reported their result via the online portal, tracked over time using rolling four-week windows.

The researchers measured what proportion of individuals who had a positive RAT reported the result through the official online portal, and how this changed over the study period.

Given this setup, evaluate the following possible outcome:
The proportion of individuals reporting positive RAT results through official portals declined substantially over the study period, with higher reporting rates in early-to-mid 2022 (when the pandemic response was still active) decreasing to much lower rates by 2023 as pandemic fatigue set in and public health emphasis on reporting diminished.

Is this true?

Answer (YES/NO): NO